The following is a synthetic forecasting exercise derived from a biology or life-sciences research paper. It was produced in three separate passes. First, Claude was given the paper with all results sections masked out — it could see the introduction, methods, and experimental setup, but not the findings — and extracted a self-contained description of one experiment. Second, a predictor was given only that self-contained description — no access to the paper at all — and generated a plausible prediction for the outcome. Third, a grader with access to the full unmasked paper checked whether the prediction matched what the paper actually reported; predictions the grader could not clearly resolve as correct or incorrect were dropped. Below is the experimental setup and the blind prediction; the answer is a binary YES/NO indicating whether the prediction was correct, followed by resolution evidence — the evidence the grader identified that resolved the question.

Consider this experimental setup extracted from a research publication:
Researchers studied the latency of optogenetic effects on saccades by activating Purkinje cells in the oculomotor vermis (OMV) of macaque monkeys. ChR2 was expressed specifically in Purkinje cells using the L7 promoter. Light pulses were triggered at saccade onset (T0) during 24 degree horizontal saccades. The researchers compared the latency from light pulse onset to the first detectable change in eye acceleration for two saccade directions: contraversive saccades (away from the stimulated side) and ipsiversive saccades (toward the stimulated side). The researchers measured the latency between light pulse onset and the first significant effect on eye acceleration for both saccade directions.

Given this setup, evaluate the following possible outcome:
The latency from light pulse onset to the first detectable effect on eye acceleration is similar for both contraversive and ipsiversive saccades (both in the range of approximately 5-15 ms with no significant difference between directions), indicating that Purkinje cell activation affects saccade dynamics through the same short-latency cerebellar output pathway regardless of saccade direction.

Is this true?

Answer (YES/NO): NO